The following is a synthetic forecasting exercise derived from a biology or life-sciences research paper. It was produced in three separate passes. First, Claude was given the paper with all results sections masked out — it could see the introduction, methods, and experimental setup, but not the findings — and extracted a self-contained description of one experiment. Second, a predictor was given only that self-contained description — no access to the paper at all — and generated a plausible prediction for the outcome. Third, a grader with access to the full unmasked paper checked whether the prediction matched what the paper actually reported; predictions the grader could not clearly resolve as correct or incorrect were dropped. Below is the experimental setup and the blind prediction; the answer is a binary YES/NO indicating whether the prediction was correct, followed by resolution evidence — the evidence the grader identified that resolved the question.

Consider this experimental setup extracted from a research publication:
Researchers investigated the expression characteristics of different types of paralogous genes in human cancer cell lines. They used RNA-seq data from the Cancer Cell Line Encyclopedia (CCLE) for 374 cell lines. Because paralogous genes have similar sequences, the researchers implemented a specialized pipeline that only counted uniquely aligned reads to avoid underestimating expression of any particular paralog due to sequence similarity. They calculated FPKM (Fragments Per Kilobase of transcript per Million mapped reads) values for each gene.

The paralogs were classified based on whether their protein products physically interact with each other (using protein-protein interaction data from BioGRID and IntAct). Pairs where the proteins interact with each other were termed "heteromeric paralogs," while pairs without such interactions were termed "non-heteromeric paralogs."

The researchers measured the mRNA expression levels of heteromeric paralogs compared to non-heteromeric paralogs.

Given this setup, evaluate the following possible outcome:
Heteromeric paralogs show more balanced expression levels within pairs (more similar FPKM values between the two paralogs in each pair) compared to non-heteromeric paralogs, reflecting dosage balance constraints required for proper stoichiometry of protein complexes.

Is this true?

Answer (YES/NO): YES